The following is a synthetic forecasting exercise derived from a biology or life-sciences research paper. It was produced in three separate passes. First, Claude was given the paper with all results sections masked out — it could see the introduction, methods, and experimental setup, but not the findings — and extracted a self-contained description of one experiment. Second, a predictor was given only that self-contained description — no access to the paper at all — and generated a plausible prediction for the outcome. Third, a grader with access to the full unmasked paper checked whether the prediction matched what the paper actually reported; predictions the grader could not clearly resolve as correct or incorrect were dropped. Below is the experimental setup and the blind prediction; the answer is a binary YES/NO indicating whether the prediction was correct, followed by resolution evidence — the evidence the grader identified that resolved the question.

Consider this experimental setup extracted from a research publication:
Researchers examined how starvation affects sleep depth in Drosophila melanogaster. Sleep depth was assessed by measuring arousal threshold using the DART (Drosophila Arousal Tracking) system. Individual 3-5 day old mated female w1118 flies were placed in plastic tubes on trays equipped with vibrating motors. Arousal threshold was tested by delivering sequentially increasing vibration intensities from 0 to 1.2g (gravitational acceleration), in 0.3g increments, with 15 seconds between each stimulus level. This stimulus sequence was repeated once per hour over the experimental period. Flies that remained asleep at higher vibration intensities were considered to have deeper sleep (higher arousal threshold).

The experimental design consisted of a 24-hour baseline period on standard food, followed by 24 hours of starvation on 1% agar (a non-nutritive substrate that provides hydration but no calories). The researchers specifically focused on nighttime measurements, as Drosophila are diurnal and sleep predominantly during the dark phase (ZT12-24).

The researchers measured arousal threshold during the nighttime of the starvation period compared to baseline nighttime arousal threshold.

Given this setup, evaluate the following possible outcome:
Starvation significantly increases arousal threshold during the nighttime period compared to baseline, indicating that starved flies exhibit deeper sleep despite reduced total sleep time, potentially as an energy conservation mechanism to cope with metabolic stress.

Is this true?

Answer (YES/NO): YES